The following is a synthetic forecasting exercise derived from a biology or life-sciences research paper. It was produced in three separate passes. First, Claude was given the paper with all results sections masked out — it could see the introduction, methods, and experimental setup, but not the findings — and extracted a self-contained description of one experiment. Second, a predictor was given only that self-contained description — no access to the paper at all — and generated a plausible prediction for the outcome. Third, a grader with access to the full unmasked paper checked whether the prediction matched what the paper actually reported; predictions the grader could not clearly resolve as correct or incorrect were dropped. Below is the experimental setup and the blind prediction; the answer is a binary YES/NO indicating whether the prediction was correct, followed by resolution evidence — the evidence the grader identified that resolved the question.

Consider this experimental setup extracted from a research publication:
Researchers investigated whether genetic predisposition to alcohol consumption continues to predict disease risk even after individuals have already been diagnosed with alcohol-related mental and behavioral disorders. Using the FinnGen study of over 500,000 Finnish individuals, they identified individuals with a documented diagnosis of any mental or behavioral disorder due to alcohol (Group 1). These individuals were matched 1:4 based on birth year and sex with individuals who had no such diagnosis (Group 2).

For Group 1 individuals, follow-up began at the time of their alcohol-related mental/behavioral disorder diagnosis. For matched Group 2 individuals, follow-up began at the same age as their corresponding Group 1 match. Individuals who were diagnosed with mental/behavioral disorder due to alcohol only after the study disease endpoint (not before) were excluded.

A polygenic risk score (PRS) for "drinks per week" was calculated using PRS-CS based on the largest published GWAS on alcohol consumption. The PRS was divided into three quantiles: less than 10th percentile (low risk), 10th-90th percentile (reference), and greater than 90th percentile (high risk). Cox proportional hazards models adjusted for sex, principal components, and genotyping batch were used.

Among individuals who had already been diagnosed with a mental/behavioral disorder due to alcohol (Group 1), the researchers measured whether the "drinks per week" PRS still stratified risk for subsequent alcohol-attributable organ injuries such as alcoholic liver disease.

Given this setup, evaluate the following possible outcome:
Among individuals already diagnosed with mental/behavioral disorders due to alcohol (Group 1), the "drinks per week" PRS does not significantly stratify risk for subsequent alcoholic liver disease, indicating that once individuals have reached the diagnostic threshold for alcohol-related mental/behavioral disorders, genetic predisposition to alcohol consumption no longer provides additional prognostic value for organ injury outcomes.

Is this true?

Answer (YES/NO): NO